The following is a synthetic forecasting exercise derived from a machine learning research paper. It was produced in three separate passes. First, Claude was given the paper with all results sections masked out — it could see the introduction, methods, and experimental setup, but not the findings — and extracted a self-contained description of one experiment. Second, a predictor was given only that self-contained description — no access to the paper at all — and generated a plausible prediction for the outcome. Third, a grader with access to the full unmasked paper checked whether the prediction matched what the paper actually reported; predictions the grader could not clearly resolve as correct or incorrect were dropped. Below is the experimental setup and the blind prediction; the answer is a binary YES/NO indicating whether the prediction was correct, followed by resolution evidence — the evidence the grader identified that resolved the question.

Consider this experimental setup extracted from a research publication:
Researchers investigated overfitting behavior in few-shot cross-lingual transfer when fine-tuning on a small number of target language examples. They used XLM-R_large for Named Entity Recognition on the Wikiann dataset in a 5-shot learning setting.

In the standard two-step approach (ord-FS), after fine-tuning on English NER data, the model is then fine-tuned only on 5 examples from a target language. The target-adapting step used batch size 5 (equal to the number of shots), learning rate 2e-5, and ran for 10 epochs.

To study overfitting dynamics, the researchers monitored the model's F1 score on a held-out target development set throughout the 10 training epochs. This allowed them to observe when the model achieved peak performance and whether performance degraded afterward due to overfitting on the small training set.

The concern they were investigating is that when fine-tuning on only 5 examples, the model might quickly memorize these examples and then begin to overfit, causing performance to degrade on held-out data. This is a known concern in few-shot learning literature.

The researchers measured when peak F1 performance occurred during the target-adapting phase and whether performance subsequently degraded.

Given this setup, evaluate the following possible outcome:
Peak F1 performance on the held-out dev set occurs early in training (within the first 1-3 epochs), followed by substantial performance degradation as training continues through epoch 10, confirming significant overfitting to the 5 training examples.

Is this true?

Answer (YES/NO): NO